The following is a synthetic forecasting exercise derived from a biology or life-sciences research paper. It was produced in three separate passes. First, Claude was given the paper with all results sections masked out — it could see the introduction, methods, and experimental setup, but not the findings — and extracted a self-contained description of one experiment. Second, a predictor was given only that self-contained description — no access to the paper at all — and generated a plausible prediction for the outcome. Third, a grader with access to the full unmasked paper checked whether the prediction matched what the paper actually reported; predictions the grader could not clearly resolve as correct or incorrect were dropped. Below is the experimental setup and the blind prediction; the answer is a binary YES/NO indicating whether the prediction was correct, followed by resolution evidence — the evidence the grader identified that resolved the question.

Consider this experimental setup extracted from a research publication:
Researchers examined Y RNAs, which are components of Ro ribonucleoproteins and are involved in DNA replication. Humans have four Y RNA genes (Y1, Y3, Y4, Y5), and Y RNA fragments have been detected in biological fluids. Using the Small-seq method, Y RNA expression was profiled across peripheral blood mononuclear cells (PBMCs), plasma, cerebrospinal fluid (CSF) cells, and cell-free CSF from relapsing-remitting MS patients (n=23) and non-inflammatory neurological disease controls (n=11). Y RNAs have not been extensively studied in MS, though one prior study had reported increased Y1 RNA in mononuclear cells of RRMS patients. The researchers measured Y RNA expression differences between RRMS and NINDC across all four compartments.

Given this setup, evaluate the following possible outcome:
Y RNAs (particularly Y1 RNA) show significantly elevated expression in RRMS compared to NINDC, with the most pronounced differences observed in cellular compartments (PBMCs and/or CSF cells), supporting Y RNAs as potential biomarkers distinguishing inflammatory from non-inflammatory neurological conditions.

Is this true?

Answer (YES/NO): NO